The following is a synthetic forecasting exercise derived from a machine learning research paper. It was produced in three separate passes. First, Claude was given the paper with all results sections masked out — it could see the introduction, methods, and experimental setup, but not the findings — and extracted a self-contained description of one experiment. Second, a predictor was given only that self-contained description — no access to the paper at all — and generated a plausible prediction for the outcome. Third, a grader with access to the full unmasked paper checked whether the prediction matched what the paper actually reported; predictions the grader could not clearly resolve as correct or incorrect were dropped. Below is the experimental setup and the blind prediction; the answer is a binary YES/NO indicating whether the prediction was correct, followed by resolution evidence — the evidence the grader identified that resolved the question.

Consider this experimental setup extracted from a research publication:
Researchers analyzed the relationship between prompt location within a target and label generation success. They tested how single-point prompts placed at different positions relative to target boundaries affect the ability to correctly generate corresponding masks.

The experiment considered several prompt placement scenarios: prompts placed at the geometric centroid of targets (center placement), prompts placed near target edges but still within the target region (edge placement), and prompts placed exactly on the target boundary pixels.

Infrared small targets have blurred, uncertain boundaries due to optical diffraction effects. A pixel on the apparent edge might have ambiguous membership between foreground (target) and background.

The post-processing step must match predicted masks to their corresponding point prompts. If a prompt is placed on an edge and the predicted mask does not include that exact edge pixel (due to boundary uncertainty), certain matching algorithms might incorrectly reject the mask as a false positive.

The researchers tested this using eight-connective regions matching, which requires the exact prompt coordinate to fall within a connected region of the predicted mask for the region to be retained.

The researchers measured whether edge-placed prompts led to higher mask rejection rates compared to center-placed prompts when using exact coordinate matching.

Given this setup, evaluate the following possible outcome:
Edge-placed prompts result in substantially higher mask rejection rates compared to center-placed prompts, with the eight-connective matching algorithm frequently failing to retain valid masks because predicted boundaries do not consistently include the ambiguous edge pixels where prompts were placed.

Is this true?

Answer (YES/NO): YES